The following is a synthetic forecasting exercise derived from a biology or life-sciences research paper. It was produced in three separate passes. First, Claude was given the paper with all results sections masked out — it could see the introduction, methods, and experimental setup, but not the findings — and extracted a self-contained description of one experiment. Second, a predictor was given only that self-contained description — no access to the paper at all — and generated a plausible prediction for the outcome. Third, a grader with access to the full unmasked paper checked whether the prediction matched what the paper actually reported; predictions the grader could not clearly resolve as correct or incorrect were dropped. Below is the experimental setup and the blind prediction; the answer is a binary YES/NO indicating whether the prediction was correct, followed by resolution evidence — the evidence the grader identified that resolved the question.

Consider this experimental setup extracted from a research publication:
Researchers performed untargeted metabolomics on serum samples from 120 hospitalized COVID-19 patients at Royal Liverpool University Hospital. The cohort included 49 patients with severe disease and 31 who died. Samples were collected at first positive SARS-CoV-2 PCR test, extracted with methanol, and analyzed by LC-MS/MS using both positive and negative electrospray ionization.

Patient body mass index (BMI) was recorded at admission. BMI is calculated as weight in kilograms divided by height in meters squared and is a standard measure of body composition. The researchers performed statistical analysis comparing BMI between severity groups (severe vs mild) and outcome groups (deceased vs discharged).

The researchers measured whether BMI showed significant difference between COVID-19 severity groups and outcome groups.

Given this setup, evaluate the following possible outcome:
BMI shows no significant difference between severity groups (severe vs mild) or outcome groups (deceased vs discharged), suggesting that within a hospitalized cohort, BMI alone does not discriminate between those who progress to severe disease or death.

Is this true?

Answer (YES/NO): YES